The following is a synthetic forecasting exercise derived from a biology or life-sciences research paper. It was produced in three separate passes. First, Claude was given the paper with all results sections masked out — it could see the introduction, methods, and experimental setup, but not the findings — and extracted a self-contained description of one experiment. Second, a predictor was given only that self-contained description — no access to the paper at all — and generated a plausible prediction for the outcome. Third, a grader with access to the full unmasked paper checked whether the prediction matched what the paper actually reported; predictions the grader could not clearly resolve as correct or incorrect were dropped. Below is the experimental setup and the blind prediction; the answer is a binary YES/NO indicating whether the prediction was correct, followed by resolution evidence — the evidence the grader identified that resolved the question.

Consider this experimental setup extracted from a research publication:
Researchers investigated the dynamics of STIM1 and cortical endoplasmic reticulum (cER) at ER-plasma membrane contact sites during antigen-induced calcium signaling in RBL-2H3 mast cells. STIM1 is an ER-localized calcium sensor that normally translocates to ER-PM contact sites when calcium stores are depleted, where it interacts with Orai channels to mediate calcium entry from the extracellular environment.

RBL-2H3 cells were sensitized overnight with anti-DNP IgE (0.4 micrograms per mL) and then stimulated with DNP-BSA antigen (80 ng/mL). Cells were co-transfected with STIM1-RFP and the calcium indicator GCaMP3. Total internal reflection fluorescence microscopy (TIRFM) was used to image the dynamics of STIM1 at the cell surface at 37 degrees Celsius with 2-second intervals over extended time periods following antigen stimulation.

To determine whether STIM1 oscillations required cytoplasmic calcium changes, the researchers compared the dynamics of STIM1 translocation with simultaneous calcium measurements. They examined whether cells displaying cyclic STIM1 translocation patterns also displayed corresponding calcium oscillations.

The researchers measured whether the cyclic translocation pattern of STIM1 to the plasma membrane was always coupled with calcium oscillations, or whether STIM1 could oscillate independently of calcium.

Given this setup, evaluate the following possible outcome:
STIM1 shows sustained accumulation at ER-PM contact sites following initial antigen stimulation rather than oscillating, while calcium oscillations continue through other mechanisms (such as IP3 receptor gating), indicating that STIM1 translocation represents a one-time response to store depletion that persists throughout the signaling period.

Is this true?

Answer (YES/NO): NO